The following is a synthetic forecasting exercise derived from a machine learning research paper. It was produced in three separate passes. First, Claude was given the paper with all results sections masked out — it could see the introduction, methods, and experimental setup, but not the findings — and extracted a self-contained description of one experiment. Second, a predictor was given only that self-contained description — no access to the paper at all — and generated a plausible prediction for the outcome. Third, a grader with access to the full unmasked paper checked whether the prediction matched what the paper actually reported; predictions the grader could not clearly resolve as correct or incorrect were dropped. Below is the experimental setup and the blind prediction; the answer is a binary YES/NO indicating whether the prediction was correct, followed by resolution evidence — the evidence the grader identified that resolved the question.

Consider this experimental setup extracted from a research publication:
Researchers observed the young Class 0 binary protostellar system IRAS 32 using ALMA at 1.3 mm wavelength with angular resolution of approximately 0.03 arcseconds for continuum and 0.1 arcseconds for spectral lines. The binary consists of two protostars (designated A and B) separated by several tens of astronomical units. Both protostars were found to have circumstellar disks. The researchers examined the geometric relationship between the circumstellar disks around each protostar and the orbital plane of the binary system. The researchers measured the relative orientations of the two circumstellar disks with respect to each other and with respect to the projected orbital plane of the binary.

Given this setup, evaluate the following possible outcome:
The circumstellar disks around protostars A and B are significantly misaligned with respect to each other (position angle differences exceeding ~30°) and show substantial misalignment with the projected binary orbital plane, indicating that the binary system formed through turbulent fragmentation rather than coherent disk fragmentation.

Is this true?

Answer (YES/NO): NO